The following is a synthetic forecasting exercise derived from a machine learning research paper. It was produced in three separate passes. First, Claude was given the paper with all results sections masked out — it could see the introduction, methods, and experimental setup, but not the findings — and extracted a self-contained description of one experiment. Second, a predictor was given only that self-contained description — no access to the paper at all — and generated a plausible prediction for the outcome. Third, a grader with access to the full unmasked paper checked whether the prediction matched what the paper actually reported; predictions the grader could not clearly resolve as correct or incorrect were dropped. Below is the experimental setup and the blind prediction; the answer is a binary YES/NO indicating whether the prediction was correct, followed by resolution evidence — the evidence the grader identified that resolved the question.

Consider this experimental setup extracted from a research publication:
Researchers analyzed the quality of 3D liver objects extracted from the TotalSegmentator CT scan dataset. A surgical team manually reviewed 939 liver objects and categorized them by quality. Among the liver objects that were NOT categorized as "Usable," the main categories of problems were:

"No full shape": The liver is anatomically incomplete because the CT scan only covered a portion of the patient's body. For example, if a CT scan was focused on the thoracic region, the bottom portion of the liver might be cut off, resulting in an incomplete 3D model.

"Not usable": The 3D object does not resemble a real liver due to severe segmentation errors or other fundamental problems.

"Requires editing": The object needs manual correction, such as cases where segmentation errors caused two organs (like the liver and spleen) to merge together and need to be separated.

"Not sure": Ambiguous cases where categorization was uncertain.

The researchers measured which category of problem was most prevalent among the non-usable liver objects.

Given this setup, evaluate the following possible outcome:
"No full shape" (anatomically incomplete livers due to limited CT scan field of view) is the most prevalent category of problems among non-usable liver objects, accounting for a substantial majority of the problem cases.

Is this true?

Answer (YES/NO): YES